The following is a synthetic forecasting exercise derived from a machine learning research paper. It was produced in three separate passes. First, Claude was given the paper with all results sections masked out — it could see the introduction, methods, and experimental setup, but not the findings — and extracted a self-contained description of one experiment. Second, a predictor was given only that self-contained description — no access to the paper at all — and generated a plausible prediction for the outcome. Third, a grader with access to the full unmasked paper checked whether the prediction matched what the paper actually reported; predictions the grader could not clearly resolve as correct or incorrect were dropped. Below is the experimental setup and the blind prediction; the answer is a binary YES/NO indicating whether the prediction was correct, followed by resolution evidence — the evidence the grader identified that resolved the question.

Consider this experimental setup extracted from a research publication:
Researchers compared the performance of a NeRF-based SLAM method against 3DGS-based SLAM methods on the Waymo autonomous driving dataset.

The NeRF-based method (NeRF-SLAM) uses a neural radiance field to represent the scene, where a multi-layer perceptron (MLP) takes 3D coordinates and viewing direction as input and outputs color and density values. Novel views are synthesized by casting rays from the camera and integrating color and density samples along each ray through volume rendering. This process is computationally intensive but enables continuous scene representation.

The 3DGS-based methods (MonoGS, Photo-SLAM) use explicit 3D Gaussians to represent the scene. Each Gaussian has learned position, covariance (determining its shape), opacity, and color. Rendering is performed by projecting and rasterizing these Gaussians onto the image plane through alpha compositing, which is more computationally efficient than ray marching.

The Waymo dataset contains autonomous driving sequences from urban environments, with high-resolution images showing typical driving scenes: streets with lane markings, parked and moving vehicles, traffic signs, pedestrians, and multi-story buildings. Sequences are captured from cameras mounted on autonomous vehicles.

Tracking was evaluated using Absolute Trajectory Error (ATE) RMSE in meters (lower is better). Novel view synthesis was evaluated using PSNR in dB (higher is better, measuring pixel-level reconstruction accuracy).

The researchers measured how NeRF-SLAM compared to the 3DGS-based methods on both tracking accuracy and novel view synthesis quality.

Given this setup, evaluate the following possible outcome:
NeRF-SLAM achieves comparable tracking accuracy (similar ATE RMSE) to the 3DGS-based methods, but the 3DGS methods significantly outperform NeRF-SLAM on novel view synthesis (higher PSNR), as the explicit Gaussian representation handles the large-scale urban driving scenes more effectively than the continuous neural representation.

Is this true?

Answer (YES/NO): NO